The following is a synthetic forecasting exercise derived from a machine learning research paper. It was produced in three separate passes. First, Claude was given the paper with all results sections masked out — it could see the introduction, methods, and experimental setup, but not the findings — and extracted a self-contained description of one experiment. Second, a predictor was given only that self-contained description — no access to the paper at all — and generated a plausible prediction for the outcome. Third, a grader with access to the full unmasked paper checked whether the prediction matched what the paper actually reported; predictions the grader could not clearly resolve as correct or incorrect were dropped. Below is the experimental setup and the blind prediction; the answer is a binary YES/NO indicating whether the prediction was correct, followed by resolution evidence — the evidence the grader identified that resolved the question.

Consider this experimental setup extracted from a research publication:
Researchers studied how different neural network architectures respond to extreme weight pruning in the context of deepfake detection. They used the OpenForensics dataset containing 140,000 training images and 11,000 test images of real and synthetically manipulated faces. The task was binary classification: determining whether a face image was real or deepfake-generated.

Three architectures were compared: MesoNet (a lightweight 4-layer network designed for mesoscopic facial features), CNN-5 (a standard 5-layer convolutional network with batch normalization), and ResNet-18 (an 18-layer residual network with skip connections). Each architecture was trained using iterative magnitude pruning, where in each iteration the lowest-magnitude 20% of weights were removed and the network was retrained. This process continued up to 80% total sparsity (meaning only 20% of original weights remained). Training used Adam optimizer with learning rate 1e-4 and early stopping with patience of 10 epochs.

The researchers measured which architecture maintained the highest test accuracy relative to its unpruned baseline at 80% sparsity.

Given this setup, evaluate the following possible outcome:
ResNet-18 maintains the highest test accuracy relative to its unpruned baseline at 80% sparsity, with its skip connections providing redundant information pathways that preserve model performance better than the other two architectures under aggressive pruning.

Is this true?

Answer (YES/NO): YES